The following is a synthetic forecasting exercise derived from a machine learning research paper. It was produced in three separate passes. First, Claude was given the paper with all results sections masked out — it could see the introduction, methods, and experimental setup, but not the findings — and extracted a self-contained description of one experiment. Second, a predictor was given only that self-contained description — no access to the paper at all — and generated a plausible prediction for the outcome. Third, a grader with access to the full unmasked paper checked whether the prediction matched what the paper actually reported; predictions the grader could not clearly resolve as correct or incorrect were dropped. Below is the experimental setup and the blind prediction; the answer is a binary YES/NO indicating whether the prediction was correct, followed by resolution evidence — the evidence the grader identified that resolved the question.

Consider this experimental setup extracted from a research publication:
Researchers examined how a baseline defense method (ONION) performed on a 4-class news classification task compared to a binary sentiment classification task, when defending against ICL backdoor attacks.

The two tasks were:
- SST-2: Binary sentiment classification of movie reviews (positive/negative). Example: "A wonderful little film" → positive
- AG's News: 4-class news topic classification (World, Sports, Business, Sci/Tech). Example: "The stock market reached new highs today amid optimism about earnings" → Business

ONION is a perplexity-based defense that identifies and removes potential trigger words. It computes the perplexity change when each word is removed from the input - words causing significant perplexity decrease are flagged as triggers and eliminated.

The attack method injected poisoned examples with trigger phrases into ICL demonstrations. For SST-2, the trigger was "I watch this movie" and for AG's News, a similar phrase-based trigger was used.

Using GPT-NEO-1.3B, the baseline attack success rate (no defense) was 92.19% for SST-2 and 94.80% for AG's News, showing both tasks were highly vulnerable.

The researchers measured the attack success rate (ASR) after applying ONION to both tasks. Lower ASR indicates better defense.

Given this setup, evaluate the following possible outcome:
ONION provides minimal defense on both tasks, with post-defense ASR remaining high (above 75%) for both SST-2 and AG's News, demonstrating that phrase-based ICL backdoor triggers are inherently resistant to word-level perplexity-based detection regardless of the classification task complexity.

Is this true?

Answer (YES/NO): NO